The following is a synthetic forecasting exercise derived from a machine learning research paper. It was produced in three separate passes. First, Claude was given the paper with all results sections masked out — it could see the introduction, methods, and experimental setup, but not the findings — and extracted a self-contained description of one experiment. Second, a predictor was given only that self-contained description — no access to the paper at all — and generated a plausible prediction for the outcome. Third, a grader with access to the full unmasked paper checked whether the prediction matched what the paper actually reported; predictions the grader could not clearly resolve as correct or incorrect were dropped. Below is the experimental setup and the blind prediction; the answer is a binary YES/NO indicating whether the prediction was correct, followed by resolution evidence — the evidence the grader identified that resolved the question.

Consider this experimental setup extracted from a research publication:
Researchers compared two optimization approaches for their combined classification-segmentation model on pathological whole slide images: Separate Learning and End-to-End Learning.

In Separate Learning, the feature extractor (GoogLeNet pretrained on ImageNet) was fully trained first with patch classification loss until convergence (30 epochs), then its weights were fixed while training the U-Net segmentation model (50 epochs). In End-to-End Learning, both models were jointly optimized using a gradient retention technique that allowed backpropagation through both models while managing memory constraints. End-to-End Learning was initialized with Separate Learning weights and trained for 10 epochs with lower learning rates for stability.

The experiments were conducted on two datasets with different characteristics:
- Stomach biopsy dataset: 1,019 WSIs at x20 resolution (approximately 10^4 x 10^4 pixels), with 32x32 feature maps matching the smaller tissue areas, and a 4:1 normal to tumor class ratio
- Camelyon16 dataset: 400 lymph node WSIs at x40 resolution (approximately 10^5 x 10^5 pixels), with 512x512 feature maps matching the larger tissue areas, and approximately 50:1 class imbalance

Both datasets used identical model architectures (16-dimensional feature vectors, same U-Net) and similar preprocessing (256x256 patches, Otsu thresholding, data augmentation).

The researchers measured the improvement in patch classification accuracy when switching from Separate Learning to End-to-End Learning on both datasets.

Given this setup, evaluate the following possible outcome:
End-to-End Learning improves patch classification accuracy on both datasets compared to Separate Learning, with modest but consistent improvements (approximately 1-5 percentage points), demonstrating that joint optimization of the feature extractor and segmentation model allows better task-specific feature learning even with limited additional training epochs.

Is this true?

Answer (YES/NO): NO